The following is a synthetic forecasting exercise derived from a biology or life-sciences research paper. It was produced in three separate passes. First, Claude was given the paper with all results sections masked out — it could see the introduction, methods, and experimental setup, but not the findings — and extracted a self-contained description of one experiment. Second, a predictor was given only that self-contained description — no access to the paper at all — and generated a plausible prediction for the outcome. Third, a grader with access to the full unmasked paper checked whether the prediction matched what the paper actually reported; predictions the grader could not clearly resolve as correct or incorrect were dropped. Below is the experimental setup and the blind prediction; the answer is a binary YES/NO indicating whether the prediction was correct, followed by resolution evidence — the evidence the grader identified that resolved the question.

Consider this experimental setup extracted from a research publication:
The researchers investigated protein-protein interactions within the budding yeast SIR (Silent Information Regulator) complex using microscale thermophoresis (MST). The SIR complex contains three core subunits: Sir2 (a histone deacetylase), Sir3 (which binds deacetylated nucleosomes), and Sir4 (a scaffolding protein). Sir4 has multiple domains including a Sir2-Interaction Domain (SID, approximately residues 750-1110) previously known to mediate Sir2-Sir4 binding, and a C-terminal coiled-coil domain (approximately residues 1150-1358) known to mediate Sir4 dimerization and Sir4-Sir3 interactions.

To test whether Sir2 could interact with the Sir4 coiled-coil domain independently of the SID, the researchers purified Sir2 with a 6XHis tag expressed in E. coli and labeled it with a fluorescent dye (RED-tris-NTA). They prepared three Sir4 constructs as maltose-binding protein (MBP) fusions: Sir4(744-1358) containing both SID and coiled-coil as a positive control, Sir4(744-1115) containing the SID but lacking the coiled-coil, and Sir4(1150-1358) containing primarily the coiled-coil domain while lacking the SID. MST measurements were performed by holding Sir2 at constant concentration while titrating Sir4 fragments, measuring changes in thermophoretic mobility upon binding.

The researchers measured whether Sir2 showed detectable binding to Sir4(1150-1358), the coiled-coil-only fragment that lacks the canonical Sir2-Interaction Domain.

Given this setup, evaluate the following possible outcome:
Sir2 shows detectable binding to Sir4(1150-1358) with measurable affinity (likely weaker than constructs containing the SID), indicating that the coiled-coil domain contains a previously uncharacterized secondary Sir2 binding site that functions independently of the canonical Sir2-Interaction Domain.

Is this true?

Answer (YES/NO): YES